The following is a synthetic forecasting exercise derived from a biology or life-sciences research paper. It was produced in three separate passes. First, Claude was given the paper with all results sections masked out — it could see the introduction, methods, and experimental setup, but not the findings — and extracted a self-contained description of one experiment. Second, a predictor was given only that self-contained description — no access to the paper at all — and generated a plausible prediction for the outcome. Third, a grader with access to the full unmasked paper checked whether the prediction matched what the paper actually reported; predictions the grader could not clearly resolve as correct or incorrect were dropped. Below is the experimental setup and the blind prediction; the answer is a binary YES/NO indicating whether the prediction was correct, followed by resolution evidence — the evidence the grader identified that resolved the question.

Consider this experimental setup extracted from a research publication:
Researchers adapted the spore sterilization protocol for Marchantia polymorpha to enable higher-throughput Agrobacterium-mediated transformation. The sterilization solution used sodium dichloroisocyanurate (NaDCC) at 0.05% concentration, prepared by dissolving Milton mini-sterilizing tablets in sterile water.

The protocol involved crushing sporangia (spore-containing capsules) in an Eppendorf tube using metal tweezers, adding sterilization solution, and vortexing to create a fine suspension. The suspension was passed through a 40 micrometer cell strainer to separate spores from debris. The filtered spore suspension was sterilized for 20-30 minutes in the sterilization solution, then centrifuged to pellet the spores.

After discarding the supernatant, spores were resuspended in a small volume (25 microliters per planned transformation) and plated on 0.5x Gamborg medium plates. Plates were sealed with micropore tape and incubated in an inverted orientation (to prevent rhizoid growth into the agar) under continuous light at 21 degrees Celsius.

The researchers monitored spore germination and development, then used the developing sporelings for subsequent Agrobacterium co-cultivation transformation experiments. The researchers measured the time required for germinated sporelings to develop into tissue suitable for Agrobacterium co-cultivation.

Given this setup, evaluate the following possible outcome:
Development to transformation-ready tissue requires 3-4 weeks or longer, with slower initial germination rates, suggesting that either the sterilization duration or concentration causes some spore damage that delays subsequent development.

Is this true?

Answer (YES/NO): NO